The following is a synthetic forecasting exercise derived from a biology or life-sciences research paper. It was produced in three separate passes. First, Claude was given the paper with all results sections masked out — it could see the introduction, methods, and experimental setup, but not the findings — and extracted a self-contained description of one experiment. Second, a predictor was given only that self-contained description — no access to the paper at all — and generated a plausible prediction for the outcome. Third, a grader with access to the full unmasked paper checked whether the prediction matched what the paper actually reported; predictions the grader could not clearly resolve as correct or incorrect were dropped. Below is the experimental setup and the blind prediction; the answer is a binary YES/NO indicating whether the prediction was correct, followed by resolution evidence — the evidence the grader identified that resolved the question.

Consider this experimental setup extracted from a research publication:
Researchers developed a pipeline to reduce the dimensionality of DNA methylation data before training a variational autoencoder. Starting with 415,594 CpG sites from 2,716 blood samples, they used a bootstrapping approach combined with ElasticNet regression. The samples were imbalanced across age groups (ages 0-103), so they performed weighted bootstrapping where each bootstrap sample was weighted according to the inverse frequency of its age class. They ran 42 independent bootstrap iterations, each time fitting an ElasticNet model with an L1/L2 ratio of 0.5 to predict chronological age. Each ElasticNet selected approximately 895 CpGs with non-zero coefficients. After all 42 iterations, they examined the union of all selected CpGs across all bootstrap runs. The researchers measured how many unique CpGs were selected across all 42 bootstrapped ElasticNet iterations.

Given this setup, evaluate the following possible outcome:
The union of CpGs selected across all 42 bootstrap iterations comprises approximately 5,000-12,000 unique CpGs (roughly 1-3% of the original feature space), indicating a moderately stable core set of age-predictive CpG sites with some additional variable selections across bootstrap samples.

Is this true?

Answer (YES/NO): NO